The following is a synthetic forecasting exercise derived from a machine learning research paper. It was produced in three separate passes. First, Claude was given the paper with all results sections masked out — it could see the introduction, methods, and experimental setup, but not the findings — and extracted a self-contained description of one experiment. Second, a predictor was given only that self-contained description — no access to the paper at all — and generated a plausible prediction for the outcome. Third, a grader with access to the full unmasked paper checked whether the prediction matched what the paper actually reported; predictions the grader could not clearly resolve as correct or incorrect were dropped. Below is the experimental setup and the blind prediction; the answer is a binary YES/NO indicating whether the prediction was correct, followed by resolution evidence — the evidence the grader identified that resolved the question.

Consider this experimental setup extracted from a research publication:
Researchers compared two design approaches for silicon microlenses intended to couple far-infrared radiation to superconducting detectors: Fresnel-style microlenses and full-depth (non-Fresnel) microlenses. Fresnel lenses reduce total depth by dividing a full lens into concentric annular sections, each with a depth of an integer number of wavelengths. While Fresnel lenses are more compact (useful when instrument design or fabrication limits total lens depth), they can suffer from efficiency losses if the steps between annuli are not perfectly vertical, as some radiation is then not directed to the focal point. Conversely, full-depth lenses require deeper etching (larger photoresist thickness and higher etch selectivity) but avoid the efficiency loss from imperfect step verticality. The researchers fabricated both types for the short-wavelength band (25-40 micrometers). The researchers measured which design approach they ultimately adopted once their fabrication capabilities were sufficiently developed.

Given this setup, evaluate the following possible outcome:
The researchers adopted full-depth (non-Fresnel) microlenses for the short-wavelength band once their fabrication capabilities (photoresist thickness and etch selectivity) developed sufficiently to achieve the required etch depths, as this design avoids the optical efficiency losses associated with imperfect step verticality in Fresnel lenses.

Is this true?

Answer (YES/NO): YES